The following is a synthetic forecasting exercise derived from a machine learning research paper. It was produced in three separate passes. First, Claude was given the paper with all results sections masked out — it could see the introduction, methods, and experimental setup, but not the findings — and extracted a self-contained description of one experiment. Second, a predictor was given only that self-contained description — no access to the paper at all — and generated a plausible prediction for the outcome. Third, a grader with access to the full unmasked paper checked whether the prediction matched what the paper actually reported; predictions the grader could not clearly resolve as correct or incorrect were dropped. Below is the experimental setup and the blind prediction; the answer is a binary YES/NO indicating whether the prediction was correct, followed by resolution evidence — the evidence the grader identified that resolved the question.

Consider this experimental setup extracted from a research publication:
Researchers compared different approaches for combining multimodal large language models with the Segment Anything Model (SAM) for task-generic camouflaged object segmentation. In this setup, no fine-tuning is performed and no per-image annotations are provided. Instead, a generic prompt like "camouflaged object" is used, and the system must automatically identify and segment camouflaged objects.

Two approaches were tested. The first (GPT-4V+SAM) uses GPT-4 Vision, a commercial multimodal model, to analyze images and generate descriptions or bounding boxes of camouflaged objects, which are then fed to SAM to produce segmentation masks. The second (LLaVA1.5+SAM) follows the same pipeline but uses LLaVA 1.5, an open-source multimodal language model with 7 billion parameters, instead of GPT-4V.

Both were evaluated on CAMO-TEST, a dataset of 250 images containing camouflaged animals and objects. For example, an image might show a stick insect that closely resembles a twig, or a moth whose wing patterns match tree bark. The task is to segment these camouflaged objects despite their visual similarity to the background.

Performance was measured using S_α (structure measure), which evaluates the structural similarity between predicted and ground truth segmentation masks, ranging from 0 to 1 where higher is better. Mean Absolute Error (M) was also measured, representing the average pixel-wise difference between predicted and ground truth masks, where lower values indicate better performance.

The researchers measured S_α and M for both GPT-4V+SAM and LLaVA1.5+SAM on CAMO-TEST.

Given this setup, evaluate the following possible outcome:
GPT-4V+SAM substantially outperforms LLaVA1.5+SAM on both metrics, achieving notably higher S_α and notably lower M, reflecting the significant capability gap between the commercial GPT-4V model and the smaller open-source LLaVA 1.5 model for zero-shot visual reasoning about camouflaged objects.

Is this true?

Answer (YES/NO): YES